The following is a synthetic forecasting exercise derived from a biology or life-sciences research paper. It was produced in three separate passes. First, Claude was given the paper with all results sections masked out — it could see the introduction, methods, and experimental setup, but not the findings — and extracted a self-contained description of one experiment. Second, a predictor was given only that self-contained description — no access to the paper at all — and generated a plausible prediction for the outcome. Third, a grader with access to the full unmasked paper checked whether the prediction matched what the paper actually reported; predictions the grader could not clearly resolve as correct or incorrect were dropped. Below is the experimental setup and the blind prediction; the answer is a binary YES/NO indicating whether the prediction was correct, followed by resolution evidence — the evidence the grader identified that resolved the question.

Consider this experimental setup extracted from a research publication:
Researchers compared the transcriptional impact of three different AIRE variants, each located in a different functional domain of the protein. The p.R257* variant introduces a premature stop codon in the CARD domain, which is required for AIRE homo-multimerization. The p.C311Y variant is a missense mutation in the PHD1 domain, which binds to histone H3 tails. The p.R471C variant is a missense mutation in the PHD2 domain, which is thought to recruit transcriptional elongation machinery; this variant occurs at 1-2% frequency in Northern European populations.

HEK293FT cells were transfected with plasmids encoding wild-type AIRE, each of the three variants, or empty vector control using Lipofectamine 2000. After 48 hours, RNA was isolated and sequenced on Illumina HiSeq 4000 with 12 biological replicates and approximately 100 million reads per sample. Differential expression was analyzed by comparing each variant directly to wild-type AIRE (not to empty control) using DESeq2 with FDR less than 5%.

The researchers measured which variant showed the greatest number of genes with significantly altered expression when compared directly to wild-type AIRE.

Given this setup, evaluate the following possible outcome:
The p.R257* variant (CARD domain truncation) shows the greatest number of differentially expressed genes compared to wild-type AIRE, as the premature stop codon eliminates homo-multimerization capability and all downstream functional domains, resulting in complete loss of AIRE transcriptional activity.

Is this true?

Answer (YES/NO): YES